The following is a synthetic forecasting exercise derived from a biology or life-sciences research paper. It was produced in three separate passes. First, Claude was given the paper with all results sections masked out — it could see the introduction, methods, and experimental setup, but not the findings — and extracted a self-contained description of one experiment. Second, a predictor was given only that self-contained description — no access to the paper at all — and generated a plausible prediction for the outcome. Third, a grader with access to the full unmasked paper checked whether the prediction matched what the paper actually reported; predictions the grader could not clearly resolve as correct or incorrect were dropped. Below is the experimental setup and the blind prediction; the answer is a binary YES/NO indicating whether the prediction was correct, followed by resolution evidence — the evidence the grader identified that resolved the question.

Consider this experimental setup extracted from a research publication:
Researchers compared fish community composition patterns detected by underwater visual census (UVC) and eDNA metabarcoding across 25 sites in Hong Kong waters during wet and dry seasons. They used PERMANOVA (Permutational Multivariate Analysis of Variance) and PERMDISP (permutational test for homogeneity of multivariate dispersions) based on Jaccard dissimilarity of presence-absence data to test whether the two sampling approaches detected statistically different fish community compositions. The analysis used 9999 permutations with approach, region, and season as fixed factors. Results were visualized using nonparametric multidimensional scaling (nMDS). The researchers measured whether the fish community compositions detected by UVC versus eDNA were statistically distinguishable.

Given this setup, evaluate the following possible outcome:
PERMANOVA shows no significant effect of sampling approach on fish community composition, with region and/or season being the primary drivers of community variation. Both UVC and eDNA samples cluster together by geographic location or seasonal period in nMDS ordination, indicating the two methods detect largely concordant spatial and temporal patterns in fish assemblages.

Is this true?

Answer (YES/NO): NO